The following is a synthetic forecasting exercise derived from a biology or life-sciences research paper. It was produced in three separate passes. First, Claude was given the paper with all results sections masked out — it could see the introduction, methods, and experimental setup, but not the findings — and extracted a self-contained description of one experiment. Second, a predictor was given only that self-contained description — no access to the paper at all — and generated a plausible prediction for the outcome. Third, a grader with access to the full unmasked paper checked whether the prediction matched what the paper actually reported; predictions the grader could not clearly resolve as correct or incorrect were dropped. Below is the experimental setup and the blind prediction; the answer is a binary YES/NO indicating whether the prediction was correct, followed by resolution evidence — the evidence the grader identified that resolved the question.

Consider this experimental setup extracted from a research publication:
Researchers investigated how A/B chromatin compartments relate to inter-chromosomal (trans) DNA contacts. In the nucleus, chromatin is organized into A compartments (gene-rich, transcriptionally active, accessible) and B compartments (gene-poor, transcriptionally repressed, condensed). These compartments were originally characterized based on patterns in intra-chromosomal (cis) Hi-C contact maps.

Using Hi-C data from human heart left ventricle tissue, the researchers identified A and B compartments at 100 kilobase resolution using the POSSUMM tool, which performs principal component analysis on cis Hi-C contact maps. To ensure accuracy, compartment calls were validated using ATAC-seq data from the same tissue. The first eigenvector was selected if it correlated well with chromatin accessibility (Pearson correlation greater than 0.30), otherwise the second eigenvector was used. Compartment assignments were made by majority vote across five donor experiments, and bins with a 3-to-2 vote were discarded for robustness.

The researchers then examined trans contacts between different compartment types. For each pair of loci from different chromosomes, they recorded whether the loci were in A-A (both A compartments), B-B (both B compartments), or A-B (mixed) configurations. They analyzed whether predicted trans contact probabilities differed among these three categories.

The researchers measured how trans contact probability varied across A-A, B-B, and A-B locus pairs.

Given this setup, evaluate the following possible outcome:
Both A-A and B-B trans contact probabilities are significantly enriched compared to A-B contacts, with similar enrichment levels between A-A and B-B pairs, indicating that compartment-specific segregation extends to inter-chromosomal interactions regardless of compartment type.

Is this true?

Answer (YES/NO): NO